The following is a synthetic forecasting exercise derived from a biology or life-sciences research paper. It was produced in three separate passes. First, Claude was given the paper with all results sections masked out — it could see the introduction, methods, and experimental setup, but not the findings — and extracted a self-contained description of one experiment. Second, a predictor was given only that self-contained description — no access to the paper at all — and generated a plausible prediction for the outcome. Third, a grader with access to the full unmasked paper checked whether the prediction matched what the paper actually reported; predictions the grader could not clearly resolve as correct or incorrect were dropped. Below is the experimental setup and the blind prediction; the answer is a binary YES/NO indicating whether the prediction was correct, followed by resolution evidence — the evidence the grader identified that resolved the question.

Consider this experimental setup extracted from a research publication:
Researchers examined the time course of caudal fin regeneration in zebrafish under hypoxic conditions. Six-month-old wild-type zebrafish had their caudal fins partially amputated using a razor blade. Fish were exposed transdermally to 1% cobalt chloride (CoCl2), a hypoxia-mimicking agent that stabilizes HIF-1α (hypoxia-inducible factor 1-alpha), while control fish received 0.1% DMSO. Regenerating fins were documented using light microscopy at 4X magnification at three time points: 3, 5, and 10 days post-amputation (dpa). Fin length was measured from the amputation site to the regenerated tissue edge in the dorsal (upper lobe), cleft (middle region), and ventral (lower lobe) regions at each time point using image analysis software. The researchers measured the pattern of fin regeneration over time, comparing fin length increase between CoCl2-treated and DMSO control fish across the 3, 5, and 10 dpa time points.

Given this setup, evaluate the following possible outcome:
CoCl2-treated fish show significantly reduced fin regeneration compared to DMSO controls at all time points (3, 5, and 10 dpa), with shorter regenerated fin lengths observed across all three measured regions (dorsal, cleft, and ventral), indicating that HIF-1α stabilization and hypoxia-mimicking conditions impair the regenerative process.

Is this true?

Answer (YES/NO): NO